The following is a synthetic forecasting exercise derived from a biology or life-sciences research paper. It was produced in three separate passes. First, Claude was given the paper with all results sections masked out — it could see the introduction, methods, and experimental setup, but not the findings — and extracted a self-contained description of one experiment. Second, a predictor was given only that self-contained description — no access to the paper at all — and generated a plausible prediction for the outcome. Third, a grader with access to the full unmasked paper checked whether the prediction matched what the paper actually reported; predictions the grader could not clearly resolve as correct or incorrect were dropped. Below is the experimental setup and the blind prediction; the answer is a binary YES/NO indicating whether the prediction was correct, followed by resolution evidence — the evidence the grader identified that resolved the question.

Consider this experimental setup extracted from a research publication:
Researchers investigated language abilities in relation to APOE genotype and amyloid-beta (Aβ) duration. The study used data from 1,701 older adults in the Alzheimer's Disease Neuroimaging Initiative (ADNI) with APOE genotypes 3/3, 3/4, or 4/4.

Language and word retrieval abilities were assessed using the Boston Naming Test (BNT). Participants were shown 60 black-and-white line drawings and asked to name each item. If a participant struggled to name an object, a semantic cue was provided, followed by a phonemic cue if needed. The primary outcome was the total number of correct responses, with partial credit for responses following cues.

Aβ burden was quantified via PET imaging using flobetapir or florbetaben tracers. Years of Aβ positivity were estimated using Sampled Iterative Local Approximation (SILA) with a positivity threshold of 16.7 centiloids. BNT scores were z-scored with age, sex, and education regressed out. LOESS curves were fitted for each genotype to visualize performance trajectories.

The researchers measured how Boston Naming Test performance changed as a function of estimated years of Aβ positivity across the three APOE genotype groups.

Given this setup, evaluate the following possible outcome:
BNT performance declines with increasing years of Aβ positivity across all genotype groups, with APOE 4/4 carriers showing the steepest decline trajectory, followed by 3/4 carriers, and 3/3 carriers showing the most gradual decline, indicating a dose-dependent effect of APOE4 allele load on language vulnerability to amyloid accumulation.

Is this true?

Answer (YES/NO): NO